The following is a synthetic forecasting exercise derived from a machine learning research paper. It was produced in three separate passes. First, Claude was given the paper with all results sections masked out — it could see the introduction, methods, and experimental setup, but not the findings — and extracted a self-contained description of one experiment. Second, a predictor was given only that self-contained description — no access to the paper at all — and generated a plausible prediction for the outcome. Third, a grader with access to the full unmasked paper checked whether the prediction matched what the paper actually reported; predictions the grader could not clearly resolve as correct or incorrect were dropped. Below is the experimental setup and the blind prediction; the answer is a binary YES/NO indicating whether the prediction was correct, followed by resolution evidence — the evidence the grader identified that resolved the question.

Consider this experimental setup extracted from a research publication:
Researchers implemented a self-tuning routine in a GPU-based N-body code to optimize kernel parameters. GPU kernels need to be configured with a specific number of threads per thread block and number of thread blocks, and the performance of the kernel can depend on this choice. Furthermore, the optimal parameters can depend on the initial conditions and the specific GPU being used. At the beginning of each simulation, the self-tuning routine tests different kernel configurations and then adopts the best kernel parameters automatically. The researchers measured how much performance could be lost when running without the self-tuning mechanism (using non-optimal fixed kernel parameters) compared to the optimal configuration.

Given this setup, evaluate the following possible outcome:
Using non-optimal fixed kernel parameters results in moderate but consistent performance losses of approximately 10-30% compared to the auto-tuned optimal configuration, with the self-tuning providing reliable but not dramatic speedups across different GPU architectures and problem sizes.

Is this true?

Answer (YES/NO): NO